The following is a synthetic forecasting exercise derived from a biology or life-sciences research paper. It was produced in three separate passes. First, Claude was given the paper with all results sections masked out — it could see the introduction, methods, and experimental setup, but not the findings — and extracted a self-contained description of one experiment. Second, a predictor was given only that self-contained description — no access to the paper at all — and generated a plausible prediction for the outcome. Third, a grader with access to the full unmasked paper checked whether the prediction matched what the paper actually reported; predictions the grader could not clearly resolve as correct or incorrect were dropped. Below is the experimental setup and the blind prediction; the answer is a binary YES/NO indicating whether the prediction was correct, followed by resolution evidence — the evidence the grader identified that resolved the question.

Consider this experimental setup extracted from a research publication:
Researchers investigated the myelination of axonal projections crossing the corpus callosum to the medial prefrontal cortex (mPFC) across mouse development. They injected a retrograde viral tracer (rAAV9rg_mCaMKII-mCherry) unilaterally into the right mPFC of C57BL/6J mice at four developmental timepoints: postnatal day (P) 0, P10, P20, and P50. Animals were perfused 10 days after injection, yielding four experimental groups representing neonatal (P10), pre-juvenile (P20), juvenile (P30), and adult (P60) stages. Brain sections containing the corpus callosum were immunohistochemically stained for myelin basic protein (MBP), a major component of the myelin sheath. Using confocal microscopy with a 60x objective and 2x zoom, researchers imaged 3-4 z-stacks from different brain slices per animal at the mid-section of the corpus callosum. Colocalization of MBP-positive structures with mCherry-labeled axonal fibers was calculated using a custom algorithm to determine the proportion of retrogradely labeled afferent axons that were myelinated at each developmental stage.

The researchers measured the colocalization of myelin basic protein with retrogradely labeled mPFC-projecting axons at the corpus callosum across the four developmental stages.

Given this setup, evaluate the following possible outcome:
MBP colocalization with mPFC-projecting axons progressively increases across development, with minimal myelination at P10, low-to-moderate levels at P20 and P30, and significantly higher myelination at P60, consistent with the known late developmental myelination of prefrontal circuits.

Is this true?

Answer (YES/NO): NO